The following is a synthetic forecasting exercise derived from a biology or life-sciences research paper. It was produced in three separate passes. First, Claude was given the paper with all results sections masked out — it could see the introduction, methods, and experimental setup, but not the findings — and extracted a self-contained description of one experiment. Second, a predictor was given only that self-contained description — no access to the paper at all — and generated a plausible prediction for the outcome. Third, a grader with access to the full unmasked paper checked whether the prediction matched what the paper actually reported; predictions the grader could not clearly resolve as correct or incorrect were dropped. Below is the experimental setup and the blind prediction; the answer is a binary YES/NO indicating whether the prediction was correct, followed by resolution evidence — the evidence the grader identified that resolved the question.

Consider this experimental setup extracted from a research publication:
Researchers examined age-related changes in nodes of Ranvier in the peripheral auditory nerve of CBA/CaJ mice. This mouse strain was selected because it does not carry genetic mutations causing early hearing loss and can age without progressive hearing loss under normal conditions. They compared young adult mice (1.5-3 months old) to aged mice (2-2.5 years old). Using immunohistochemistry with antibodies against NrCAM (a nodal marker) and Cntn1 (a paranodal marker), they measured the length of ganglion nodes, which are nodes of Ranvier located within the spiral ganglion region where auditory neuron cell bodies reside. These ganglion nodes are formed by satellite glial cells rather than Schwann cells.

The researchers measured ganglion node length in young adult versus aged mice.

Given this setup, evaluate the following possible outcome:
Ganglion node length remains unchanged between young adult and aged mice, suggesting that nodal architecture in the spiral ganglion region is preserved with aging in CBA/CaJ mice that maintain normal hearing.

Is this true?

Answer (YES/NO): NO